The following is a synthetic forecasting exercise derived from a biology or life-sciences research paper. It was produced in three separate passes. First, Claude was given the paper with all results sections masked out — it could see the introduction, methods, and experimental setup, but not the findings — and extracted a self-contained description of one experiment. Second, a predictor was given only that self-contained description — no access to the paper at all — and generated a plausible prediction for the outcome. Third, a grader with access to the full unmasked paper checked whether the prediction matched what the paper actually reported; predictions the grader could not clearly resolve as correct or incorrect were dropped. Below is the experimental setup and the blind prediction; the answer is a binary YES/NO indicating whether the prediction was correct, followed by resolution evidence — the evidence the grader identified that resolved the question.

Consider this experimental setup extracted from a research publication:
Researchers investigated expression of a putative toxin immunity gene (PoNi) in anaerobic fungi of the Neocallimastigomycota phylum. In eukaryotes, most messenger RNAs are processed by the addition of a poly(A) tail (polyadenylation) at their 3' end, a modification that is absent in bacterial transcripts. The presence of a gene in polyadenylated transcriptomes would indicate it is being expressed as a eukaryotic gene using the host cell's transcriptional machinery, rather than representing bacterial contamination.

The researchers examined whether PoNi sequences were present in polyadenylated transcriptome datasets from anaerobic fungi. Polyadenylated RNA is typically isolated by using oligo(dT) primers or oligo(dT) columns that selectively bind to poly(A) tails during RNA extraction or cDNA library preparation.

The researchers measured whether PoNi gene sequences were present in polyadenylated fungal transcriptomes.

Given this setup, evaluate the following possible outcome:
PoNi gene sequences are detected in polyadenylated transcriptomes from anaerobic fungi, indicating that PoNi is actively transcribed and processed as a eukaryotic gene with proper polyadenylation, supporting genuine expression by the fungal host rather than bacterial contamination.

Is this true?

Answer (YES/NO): YES